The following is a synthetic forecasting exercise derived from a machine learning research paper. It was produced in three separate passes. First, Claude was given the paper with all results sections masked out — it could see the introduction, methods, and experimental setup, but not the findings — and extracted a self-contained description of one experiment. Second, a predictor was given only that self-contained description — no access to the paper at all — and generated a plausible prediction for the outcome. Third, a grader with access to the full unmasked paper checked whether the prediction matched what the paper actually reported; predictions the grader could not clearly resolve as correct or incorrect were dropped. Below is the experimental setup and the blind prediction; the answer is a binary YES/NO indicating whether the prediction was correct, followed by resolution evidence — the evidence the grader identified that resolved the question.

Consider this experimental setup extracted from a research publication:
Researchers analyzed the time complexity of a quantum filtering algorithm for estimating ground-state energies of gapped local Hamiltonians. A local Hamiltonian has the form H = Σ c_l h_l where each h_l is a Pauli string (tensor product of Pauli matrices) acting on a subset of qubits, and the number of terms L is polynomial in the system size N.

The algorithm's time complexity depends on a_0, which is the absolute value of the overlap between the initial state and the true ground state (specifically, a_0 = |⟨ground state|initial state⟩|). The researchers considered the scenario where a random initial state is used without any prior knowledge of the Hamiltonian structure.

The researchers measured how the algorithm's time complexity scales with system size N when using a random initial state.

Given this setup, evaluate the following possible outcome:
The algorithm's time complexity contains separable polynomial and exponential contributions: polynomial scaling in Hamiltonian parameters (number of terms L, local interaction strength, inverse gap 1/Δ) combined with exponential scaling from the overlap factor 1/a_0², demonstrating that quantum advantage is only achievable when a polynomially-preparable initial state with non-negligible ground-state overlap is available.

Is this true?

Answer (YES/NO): NO